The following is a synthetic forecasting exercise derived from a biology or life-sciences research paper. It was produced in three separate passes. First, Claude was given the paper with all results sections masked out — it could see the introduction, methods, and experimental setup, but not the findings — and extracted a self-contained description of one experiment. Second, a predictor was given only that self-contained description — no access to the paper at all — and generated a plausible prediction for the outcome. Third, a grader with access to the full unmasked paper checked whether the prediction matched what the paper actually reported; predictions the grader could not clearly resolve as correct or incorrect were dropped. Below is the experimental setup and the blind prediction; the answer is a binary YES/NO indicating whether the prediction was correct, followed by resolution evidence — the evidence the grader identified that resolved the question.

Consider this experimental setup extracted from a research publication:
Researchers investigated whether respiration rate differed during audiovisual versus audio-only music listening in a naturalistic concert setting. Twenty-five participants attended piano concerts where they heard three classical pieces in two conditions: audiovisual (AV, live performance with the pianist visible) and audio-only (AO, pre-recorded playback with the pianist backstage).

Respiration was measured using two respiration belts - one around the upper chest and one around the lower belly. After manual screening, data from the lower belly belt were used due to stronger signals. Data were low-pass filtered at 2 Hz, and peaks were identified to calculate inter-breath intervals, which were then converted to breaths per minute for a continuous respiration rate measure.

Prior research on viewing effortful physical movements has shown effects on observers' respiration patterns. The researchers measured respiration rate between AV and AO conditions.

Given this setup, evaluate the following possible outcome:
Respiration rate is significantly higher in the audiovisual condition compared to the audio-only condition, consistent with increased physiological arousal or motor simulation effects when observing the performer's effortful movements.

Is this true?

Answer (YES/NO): YES